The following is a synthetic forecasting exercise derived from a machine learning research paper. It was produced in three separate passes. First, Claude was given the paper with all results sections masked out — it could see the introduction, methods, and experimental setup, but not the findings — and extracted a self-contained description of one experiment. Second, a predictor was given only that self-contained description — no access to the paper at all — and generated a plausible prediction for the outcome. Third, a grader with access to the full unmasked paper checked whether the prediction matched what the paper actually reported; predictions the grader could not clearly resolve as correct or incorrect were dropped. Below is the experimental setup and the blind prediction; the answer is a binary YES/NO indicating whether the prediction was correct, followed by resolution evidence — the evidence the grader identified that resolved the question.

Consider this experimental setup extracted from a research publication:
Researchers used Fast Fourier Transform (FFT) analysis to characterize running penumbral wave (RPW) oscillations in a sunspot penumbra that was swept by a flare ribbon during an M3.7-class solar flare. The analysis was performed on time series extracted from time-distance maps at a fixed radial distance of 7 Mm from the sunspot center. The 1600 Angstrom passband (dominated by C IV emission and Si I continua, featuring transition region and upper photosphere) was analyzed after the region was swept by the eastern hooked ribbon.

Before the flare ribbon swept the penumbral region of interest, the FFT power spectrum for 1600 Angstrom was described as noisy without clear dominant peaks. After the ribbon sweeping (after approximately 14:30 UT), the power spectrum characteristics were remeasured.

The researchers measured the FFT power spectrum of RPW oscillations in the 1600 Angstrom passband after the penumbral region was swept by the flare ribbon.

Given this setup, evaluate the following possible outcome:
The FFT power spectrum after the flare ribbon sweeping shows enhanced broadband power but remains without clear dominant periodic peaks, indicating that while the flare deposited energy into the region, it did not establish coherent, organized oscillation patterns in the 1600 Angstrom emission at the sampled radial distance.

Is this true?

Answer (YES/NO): NO